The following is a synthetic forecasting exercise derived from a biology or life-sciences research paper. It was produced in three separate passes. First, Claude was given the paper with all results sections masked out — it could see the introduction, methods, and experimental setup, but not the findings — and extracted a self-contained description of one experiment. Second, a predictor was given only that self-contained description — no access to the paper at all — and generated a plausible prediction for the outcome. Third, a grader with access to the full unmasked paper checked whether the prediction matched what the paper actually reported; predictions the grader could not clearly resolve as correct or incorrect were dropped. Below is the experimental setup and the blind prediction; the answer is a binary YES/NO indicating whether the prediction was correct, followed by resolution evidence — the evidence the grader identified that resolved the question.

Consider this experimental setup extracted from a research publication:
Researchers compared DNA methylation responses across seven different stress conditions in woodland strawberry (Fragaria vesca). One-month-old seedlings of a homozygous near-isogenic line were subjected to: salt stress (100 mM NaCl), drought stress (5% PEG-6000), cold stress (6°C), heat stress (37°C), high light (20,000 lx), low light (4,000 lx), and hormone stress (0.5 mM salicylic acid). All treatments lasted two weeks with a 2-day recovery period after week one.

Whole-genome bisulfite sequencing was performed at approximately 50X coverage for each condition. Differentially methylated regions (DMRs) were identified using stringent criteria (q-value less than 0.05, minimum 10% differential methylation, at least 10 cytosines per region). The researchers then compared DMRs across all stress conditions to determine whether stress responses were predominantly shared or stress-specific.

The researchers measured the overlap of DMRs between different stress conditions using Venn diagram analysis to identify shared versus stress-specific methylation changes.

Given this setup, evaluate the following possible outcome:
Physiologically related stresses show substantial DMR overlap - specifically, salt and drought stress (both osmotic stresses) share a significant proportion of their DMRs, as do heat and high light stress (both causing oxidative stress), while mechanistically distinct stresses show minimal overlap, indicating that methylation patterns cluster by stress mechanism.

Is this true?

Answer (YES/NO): NO